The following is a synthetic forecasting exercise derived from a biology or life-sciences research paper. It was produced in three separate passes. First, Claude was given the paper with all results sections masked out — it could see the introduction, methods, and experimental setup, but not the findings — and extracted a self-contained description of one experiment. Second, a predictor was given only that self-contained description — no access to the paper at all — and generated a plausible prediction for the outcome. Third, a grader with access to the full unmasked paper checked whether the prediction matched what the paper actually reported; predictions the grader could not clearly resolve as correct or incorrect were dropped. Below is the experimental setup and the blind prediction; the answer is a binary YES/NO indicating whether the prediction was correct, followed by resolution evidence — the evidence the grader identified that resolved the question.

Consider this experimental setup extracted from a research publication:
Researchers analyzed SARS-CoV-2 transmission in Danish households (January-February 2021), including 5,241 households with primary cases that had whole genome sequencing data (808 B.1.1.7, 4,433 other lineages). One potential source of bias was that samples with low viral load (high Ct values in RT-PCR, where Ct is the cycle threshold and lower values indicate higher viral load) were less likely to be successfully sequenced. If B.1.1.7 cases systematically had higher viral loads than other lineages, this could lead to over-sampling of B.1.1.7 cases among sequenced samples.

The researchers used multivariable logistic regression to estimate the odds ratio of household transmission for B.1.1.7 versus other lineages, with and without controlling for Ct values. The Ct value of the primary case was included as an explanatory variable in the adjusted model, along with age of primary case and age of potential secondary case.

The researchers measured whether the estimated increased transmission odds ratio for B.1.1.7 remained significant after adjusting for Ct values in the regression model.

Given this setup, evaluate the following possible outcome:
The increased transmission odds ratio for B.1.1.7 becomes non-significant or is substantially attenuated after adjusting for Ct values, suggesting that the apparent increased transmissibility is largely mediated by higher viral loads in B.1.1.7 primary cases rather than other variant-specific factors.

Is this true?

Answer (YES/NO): NO